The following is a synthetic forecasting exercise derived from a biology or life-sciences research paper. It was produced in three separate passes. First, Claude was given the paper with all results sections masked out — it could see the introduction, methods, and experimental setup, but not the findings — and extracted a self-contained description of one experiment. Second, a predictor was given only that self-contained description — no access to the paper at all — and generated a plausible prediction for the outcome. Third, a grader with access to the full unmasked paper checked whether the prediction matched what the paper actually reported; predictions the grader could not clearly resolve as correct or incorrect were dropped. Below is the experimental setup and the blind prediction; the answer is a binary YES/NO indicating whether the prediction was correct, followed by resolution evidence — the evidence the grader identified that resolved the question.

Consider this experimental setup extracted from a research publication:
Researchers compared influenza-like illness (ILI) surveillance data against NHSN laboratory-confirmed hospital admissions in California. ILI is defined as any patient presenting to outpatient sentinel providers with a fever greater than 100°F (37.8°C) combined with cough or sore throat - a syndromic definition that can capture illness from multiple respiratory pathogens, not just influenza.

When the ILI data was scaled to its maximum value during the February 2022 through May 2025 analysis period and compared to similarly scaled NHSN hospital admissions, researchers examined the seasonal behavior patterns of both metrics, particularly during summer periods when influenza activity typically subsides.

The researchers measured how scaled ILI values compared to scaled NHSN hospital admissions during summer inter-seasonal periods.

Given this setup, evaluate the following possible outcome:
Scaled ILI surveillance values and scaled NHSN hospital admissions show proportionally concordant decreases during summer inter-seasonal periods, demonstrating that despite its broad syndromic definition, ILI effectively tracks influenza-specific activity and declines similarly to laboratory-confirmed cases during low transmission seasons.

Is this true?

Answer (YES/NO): NO